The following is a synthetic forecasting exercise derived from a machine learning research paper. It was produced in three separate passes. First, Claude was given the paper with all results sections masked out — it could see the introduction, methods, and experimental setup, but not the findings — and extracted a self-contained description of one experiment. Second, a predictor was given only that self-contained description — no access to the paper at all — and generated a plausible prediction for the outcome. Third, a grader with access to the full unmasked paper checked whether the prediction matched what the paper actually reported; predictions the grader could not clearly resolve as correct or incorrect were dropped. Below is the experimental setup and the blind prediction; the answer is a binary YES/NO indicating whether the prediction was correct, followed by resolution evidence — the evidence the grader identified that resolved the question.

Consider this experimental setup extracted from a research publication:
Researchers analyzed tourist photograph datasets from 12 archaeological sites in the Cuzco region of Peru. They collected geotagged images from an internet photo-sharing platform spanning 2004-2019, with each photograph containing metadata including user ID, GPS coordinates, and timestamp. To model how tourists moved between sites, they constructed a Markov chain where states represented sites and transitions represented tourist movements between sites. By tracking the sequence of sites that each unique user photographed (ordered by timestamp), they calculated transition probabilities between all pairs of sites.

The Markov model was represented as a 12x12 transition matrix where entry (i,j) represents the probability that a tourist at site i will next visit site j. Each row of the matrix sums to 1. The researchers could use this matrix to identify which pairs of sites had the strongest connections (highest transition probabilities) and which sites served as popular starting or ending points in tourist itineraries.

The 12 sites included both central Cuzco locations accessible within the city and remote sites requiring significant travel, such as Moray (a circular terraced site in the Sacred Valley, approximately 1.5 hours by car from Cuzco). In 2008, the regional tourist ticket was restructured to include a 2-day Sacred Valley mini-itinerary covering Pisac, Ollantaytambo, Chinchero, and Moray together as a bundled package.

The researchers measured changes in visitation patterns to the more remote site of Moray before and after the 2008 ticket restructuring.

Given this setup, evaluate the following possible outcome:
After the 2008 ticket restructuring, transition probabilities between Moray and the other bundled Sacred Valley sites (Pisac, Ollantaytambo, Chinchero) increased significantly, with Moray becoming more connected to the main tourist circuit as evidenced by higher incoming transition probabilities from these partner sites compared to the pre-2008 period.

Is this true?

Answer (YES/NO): NO